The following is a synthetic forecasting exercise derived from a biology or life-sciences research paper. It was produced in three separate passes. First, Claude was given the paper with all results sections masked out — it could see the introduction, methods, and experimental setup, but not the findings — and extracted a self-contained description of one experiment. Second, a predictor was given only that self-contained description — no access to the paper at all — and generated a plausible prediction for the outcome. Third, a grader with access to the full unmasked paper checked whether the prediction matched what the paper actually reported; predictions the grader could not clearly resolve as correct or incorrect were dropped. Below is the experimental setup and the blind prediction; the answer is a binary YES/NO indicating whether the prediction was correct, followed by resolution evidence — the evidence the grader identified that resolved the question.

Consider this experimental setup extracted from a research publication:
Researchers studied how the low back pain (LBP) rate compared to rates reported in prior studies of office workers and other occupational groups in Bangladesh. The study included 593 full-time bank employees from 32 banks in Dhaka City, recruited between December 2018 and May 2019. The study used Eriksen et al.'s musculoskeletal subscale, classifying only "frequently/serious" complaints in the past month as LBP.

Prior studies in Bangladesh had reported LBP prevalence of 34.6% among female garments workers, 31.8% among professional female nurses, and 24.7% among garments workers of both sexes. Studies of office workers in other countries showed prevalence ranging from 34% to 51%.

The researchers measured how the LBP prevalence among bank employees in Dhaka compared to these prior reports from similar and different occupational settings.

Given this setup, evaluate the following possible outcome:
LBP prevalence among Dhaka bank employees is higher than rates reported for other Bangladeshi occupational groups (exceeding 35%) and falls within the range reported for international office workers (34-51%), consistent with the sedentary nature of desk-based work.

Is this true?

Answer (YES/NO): YES